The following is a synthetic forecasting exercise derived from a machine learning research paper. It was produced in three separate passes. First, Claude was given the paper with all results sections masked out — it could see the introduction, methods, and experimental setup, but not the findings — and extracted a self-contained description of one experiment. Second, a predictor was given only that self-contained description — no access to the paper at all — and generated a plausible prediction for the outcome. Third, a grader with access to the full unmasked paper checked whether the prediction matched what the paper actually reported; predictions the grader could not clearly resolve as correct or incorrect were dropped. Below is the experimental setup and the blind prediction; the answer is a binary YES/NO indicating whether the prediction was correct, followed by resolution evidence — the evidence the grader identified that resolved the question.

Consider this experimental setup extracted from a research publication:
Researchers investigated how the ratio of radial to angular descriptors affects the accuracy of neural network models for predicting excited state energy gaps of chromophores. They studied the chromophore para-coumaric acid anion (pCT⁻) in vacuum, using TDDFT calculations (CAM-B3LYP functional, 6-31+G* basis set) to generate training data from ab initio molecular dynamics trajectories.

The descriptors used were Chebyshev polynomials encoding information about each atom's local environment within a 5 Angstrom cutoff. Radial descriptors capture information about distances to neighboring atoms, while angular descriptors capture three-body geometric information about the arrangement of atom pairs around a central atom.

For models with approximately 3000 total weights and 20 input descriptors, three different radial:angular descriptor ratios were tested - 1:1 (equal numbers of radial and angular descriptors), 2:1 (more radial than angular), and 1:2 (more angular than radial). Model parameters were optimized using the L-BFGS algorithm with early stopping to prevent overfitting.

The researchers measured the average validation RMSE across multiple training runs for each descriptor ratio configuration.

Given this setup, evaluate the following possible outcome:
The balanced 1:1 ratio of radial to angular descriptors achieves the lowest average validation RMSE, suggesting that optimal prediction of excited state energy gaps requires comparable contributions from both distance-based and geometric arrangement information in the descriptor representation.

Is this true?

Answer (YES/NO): NO